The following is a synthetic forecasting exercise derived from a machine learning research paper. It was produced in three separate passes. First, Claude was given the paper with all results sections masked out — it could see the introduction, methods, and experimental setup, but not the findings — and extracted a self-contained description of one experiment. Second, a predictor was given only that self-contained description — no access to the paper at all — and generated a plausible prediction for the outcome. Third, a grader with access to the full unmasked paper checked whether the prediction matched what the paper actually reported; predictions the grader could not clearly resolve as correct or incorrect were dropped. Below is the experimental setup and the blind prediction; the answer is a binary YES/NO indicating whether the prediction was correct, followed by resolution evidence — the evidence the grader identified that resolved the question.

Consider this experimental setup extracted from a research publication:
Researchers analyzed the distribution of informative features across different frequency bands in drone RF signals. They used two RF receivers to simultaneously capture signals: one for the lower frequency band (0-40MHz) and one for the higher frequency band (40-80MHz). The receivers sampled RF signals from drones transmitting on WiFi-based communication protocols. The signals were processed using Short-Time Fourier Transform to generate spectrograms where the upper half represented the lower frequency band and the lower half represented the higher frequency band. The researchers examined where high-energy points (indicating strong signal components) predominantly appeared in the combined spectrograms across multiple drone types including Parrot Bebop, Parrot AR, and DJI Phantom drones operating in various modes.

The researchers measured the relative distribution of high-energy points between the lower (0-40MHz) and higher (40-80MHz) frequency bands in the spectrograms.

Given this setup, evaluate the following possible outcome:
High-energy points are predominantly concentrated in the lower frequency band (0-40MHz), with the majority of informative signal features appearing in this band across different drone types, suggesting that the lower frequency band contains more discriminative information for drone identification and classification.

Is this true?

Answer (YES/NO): YES